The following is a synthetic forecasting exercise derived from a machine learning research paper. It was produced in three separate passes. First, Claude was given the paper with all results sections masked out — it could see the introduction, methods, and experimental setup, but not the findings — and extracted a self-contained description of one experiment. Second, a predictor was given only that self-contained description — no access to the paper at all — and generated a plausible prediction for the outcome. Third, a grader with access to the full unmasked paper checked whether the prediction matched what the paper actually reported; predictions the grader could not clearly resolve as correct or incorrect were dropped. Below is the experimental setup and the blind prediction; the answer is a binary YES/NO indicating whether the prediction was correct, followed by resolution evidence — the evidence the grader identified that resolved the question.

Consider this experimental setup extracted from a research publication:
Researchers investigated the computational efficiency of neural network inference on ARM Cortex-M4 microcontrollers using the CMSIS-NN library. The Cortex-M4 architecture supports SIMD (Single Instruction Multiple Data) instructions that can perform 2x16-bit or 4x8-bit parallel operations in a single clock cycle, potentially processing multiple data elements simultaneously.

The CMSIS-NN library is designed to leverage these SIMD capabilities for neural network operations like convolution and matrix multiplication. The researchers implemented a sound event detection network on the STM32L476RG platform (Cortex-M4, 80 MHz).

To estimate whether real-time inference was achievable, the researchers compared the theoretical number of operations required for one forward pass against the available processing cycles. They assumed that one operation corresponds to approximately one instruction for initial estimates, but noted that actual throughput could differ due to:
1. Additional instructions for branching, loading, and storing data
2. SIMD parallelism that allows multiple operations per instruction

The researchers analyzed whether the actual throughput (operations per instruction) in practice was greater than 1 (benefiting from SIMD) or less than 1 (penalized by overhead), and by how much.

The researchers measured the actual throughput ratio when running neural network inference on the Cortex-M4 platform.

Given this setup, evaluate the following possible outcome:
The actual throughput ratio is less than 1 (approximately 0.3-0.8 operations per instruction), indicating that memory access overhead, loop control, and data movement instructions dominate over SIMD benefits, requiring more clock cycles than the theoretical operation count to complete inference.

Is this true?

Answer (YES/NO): NO